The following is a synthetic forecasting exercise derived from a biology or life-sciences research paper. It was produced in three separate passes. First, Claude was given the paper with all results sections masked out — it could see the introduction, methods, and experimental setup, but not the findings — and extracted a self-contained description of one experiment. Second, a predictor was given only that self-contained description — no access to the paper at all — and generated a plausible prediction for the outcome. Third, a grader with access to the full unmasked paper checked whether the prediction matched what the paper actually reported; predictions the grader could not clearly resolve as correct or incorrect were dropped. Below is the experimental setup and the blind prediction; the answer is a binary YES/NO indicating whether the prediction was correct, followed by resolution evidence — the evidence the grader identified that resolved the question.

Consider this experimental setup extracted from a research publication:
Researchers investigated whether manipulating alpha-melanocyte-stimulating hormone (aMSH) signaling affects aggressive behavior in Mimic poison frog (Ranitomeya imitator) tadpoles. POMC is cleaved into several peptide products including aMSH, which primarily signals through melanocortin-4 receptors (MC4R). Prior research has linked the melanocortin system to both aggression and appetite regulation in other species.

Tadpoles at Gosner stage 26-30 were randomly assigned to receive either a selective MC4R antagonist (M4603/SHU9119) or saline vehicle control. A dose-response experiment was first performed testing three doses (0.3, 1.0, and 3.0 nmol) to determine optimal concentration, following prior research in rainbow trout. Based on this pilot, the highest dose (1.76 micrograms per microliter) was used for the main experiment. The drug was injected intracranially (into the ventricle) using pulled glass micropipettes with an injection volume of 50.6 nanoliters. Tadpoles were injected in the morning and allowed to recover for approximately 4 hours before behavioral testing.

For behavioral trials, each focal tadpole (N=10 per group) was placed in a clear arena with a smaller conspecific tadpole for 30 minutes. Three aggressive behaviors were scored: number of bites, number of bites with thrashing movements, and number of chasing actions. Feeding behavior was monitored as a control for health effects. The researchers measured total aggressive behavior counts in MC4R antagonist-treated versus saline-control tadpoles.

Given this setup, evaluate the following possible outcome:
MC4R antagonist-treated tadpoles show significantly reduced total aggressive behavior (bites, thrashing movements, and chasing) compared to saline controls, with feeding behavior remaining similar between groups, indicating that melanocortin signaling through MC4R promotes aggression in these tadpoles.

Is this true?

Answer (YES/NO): NO